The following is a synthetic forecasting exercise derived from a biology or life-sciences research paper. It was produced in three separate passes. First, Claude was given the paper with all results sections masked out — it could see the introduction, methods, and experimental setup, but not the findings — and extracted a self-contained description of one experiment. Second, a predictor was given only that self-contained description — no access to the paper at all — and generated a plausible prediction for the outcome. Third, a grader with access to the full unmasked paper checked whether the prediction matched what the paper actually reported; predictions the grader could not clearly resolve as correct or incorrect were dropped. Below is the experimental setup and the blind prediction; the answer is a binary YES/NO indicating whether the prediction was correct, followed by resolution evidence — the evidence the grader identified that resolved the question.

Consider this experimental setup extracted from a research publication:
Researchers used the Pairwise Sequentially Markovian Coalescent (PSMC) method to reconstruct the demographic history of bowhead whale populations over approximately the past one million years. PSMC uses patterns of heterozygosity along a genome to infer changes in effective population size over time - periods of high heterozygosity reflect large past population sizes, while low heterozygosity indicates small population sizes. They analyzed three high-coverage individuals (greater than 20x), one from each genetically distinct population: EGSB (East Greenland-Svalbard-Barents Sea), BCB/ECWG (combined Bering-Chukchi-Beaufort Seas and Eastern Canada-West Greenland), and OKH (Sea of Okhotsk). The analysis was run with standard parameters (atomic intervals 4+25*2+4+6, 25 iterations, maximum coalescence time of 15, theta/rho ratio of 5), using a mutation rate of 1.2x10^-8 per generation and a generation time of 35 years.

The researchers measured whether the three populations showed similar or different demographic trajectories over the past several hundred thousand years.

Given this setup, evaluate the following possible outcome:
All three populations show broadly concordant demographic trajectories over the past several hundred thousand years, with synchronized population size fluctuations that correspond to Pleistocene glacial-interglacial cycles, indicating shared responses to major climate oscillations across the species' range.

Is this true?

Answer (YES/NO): NO